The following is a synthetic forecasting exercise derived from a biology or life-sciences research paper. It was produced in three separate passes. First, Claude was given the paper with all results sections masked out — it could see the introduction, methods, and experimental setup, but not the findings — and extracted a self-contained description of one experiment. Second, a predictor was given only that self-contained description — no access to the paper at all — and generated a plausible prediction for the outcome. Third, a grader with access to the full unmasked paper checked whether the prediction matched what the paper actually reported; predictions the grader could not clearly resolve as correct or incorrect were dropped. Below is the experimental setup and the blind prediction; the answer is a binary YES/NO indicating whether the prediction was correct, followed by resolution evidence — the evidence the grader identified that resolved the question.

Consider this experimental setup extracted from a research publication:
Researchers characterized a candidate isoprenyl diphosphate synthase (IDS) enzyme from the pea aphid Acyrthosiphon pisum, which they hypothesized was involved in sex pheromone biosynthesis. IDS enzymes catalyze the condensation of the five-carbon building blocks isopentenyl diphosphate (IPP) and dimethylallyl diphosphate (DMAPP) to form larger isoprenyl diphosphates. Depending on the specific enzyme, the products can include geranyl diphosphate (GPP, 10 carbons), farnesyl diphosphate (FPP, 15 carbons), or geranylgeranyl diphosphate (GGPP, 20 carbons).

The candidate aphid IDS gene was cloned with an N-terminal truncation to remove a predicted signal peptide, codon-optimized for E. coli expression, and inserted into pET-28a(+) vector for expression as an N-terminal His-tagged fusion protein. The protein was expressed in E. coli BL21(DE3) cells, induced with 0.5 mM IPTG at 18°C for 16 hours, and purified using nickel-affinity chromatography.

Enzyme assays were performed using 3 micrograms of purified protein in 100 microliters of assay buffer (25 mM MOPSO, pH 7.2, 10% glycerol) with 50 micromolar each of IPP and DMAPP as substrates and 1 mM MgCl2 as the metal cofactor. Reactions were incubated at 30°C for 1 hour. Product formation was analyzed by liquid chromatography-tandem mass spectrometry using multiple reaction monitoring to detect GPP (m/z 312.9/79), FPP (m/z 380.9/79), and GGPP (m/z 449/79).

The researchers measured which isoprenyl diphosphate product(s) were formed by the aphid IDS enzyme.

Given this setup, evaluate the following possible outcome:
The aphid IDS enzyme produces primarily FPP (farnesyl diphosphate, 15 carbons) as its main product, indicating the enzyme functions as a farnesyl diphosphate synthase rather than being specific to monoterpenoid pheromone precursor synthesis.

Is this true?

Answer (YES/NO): NO